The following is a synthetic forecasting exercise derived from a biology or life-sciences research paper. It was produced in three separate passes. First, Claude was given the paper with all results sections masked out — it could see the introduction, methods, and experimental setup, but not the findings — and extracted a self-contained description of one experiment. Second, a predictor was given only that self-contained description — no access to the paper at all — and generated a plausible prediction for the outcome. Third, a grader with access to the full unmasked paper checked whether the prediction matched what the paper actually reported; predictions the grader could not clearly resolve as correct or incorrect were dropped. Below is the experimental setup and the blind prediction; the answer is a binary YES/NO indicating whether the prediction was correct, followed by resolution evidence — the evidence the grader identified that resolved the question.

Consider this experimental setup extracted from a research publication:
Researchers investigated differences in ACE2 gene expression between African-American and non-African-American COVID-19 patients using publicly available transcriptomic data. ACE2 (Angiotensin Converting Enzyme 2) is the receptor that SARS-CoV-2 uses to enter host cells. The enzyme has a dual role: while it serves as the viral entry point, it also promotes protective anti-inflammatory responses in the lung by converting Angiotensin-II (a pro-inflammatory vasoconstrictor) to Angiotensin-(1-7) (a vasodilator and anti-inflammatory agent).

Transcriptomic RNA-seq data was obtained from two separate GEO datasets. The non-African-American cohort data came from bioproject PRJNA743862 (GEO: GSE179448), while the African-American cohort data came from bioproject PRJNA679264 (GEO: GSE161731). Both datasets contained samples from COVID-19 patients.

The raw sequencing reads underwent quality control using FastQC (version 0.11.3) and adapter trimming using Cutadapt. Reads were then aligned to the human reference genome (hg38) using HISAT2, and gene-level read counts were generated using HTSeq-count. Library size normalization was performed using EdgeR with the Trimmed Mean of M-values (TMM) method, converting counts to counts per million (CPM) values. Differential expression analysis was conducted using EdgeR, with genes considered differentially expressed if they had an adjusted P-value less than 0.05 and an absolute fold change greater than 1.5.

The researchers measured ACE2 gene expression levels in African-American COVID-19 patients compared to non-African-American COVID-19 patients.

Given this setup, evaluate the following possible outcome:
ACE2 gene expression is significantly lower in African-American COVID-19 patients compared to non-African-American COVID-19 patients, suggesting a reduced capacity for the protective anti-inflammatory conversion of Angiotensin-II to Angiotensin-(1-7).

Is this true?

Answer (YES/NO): YES